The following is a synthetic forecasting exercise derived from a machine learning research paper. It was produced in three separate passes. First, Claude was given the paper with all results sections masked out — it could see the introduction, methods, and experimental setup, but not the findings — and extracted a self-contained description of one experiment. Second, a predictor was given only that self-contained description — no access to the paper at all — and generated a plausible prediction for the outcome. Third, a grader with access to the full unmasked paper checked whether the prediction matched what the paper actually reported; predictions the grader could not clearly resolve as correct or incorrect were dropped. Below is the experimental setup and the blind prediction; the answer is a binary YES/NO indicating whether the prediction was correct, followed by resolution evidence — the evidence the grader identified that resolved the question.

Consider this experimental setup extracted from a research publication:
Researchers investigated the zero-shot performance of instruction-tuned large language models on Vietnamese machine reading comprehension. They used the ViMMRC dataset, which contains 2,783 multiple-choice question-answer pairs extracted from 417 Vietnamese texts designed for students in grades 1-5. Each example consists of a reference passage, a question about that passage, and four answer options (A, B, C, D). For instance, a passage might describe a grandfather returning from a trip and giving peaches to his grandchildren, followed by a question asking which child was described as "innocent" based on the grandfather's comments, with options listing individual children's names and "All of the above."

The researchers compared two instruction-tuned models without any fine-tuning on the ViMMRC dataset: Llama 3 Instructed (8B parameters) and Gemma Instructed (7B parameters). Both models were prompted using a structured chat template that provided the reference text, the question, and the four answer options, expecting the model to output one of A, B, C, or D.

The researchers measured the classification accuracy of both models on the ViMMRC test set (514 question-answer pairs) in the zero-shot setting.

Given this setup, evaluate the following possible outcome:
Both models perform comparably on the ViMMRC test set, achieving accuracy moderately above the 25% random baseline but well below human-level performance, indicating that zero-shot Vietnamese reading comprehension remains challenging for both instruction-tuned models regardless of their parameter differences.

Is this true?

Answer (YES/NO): NO